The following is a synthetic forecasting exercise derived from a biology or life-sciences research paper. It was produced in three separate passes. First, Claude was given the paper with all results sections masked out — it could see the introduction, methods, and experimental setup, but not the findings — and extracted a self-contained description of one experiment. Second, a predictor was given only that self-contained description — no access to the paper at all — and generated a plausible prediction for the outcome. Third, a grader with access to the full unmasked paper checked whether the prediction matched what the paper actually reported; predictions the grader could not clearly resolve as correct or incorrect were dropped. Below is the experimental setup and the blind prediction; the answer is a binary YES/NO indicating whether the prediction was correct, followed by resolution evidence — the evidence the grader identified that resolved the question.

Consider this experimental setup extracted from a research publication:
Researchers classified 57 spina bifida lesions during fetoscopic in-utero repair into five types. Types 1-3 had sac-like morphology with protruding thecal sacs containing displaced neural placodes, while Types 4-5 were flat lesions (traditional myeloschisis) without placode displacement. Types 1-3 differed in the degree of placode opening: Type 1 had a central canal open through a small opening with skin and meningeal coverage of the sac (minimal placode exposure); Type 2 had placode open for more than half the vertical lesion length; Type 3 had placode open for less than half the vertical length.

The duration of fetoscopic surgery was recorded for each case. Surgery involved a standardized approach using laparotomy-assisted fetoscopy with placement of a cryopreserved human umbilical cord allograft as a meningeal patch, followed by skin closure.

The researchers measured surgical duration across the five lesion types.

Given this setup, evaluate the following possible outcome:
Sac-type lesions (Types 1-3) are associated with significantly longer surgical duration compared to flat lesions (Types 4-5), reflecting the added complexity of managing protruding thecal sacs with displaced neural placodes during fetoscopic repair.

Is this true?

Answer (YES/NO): NO